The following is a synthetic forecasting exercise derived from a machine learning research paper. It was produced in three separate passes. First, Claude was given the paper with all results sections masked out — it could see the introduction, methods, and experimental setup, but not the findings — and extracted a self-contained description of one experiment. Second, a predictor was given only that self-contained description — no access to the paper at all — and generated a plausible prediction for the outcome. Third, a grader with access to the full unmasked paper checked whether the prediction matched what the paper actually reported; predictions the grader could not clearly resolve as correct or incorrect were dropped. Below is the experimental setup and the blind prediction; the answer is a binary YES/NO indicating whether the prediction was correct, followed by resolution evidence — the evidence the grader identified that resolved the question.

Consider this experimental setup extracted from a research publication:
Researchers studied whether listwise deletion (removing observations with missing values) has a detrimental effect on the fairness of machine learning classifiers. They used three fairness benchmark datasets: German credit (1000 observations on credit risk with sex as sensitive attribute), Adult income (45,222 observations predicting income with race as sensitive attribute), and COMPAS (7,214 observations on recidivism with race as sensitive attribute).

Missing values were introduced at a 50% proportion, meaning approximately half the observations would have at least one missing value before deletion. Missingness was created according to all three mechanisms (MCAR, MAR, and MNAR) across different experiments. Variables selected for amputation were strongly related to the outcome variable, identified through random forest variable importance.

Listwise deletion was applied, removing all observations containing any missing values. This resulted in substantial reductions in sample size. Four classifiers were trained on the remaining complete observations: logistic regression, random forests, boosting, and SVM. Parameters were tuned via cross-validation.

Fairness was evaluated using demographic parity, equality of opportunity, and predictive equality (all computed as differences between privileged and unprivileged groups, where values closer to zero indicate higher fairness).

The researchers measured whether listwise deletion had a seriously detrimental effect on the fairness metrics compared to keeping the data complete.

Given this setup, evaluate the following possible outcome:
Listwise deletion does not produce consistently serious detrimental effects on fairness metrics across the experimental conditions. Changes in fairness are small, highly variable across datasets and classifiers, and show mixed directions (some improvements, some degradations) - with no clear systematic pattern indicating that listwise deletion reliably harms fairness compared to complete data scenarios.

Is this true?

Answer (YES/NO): NO